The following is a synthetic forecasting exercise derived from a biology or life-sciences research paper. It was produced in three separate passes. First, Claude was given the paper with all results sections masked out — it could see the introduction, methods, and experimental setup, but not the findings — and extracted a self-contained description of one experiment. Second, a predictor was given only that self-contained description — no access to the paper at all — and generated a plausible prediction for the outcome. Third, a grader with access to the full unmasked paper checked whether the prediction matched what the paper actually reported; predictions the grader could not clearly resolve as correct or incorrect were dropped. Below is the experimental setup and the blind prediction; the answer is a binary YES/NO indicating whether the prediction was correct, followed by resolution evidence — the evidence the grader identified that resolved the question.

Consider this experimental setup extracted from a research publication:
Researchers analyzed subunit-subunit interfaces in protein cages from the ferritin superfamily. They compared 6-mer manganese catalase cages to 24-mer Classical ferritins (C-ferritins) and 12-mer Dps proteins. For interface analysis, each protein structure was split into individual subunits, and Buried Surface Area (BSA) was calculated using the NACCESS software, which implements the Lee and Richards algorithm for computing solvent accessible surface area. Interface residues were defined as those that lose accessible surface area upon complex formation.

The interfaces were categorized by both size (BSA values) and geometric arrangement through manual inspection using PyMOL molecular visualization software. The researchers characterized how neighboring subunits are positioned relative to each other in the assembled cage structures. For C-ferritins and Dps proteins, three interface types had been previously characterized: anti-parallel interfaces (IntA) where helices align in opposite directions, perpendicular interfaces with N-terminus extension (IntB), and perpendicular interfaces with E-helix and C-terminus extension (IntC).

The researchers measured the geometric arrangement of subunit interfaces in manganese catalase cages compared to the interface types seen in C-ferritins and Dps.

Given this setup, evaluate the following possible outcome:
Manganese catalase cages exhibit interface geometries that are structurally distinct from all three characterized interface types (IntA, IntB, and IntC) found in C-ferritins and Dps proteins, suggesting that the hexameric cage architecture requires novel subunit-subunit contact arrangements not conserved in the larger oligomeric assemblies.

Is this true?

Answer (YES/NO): YES